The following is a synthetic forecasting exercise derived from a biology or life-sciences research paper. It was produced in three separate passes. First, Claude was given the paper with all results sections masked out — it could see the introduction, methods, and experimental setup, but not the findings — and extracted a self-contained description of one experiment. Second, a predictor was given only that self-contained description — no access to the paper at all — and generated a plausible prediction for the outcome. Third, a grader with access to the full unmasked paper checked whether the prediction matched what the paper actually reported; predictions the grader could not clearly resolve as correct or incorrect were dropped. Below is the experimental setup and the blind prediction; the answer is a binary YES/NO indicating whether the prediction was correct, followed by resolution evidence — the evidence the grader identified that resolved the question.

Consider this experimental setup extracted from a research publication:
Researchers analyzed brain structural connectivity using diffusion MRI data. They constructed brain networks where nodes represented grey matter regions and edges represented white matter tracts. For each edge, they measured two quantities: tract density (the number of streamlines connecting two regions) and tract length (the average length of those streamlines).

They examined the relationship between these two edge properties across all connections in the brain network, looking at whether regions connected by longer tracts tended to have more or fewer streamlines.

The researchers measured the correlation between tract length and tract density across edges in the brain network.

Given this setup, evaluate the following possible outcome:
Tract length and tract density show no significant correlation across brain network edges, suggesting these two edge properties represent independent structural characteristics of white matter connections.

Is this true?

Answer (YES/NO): NO